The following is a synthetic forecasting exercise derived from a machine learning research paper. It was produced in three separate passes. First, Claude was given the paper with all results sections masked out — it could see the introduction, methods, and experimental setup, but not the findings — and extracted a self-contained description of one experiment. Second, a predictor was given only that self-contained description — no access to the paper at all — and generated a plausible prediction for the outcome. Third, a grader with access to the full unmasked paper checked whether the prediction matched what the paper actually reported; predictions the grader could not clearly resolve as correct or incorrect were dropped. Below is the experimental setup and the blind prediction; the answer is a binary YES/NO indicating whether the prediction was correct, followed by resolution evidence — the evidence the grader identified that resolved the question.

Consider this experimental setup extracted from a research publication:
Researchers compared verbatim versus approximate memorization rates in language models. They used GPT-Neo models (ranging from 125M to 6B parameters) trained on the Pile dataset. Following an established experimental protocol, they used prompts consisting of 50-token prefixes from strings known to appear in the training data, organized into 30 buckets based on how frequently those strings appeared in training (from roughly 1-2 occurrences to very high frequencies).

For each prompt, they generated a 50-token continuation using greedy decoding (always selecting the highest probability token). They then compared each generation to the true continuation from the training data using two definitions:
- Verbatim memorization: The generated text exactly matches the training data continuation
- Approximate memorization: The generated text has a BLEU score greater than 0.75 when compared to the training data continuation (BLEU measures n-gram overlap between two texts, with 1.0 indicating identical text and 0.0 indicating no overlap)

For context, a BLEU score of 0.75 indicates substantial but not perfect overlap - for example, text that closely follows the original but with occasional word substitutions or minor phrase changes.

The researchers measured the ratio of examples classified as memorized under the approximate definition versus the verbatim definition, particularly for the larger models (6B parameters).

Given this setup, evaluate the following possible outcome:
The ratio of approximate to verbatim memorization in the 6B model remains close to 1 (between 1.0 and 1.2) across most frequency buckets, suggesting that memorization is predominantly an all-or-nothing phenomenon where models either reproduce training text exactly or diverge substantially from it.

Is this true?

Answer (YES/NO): NO